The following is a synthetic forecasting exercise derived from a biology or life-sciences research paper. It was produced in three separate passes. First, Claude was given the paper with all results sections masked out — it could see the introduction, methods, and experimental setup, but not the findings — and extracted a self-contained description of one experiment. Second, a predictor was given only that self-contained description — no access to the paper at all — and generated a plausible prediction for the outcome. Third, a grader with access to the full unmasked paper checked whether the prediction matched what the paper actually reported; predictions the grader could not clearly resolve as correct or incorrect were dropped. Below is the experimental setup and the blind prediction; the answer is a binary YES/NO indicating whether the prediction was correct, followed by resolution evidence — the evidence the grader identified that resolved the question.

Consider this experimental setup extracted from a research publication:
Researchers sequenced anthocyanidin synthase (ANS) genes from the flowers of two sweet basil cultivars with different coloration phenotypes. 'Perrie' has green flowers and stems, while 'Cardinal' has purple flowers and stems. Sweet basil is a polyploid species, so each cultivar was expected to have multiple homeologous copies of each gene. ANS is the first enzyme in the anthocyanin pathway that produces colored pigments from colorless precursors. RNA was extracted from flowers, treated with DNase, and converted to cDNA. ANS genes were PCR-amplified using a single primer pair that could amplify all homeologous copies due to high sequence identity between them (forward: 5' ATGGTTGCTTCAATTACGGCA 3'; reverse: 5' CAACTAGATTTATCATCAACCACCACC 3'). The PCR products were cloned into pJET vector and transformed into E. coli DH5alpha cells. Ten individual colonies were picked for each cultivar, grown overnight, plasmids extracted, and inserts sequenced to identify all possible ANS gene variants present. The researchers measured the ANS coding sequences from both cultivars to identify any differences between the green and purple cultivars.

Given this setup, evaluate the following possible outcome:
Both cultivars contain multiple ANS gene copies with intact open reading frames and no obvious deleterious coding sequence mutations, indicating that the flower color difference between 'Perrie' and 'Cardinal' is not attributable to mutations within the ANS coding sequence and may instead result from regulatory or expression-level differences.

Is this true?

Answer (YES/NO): NO